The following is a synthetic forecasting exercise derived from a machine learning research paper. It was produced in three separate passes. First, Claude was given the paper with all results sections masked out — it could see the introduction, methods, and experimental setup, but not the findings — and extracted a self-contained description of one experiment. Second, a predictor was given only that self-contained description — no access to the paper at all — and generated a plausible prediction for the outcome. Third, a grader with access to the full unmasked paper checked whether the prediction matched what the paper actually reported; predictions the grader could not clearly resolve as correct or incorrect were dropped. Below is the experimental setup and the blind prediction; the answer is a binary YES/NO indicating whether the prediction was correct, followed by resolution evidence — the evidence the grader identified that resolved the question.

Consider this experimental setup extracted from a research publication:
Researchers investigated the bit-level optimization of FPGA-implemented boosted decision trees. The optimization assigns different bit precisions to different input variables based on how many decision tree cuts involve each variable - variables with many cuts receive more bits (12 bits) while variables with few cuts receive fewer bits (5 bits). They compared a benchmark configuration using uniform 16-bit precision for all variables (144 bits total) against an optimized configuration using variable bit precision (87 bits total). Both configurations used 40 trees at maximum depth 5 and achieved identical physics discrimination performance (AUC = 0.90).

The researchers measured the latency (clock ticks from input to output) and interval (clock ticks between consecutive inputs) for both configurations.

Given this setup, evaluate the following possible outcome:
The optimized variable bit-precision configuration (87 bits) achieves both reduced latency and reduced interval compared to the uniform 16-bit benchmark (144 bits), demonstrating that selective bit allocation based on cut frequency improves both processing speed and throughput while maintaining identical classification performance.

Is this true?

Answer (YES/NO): NO